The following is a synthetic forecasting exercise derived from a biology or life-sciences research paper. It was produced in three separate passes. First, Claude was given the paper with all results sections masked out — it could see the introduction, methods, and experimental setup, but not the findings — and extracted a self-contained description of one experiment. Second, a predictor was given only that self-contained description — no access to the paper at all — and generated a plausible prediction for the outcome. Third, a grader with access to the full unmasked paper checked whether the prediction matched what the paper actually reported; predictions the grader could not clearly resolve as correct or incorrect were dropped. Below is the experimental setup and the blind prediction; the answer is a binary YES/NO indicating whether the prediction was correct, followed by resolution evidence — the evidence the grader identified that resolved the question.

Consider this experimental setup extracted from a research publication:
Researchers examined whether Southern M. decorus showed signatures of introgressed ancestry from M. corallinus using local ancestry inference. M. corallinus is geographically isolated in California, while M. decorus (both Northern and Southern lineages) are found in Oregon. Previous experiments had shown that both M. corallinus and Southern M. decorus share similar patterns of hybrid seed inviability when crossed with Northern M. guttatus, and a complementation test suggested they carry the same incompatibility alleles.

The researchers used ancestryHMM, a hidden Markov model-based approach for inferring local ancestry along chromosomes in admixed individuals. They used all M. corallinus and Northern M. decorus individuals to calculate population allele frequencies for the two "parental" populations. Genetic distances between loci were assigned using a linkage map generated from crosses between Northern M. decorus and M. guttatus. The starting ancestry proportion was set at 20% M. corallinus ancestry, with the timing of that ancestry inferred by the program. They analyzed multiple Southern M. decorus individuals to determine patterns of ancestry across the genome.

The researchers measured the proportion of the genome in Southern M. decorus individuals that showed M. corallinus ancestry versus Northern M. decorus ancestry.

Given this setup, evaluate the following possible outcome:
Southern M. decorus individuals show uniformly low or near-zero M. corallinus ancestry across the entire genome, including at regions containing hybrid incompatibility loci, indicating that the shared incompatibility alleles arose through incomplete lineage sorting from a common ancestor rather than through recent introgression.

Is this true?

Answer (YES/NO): NO